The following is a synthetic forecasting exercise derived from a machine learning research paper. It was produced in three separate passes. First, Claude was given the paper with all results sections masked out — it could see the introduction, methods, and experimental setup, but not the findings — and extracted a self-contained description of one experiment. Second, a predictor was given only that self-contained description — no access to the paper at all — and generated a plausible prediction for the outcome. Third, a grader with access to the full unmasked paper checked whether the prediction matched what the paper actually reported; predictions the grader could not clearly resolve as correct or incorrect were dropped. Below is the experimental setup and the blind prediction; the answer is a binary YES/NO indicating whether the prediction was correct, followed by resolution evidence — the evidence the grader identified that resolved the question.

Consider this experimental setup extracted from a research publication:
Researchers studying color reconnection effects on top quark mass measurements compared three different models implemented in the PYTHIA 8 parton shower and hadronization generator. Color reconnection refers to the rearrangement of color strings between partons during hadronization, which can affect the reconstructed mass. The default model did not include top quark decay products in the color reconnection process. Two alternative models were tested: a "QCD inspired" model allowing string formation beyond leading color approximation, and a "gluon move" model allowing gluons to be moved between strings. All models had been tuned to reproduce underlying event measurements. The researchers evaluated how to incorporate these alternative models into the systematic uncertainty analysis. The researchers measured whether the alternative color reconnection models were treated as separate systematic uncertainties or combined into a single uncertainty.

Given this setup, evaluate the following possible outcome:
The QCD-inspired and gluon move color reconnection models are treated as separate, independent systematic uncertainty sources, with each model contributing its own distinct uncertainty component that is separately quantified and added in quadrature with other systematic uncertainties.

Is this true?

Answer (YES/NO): YES